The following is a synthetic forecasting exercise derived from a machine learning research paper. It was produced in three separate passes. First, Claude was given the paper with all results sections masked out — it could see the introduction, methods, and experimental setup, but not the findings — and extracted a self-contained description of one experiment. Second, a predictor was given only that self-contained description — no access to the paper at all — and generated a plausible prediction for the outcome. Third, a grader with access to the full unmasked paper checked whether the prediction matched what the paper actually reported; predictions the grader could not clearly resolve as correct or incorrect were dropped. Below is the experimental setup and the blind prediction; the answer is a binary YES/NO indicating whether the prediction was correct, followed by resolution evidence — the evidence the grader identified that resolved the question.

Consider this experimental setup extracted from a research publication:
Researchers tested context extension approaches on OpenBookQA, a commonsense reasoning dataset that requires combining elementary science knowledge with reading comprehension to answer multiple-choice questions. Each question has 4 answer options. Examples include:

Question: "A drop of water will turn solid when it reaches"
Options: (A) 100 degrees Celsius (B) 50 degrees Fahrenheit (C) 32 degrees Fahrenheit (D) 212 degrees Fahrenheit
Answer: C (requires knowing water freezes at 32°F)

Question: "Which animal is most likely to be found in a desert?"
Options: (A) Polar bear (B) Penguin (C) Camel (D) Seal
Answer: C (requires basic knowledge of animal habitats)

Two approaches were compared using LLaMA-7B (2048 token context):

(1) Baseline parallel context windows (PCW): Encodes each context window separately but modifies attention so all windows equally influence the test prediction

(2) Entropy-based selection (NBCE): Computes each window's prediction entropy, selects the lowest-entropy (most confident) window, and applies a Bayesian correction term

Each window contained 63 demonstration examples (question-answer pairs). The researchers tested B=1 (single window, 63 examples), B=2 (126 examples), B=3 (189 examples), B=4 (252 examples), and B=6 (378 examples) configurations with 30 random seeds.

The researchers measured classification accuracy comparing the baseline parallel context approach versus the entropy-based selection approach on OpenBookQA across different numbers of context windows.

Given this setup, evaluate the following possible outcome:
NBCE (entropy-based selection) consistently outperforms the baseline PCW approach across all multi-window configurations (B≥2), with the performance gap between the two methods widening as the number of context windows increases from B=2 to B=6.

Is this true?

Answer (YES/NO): YES